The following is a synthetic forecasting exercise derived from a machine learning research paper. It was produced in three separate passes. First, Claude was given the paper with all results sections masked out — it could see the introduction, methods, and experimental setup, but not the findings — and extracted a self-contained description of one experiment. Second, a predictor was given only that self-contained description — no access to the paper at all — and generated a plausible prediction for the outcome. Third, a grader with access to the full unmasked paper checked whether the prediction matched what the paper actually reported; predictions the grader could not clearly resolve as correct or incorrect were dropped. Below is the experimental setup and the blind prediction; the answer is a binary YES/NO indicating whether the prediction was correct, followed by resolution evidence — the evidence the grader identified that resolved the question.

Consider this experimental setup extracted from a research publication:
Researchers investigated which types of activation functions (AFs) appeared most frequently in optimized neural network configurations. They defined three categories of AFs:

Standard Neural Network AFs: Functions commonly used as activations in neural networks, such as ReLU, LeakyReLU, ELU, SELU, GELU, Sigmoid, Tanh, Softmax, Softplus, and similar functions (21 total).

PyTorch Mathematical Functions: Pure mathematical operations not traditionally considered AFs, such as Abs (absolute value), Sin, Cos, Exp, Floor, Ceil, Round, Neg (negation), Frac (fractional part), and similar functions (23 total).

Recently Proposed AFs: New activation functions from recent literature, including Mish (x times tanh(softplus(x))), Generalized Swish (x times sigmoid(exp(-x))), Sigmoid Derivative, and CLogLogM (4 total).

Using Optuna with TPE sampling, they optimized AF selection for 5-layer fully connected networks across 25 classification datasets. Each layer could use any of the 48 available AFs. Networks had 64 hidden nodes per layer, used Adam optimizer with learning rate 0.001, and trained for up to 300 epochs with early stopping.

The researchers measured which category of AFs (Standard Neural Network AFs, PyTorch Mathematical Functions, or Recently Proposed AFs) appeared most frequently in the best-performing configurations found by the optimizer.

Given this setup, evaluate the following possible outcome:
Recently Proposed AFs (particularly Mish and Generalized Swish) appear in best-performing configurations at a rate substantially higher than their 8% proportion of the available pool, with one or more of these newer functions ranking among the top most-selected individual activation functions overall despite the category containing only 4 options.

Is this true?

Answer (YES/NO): NO